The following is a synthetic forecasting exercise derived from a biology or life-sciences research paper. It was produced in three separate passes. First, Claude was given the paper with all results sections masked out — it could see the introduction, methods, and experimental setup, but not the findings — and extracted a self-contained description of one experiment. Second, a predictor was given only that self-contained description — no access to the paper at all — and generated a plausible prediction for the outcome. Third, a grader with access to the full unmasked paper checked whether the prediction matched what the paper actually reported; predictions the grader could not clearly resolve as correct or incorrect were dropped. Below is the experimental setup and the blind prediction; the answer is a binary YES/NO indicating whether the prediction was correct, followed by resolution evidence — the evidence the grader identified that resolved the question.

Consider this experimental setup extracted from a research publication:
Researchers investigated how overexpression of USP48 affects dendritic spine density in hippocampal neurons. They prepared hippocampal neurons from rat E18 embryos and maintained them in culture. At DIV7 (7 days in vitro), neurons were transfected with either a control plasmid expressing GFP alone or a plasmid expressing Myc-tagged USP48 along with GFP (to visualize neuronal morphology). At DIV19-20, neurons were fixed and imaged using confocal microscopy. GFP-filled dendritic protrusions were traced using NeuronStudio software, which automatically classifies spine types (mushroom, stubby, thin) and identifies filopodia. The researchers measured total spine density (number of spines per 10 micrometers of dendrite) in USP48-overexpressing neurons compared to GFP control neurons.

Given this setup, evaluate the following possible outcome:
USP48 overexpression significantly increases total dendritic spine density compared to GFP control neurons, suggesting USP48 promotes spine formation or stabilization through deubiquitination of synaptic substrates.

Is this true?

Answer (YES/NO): NO